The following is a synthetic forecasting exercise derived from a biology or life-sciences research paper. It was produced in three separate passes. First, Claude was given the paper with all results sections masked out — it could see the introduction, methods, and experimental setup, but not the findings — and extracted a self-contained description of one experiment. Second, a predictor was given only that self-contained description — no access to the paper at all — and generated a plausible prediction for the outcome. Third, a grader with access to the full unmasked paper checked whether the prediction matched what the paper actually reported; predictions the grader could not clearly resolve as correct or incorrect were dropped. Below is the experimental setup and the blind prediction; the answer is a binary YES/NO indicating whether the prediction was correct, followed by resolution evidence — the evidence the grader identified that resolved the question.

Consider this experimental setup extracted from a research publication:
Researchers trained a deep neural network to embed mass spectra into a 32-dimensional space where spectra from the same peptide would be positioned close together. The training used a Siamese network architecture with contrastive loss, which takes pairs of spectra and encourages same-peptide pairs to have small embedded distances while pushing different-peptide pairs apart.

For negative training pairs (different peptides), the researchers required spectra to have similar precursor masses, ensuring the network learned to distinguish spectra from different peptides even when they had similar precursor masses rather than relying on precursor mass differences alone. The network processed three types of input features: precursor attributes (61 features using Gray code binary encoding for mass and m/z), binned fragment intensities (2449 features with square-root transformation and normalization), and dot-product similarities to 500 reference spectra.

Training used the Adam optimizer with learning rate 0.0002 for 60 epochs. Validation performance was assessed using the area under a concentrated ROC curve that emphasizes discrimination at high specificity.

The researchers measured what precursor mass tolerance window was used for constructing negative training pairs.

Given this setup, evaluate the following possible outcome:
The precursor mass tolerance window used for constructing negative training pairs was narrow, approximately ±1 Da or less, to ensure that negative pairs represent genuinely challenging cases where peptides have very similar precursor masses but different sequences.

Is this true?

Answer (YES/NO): NO